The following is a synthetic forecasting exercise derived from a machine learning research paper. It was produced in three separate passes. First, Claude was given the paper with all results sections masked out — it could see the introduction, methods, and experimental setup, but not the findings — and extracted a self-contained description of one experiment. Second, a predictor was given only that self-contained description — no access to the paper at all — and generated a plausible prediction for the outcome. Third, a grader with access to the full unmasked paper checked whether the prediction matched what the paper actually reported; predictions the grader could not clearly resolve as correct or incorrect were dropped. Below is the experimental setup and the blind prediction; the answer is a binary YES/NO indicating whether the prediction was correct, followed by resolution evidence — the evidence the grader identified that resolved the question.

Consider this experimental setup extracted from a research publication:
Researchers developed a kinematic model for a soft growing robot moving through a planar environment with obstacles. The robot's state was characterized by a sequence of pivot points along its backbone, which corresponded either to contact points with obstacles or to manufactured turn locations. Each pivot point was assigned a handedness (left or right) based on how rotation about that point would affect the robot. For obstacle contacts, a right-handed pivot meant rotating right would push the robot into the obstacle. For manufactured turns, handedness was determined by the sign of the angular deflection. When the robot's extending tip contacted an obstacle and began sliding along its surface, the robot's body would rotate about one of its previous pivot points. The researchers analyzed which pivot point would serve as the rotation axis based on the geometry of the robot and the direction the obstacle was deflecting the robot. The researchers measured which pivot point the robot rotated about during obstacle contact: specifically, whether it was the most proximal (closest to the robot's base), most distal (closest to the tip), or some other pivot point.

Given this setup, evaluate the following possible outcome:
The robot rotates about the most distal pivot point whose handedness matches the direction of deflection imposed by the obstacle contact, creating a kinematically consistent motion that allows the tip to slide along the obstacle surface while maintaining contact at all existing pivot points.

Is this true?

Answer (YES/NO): NO